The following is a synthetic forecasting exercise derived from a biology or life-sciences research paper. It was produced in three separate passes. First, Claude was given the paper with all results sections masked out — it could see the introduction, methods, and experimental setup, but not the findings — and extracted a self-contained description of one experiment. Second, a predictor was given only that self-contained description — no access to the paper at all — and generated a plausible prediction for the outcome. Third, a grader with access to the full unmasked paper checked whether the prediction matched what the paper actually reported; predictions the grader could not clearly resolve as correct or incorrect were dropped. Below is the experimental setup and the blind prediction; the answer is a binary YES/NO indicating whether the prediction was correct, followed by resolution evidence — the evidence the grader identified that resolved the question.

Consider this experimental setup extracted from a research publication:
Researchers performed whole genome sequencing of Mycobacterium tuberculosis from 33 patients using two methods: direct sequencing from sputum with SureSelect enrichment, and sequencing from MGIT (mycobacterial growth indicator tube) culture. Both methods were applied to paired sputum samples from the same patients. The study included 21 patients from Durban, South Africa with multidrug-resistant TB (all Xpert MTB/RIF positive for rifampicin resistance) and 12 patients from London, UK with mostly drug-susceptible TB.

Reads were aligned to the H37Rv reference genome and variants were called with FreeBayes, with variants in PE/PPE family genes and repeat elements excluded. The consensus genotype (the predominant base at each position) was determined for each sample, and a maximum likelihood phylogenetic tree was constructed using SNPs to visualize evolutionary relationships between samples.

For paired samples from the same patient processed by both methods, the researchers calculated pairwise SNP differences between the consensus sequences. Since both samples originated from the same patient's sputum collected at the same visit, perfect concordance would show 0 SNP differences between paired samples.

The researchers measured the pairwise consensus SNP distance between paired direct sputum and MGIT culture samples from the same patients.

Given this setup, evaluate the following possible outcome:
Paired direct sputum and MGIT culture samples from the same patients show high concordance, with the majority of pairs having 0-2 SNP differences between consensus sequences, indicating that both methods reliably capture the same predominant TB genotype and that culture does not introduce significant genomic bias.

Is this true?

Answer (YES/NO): YES